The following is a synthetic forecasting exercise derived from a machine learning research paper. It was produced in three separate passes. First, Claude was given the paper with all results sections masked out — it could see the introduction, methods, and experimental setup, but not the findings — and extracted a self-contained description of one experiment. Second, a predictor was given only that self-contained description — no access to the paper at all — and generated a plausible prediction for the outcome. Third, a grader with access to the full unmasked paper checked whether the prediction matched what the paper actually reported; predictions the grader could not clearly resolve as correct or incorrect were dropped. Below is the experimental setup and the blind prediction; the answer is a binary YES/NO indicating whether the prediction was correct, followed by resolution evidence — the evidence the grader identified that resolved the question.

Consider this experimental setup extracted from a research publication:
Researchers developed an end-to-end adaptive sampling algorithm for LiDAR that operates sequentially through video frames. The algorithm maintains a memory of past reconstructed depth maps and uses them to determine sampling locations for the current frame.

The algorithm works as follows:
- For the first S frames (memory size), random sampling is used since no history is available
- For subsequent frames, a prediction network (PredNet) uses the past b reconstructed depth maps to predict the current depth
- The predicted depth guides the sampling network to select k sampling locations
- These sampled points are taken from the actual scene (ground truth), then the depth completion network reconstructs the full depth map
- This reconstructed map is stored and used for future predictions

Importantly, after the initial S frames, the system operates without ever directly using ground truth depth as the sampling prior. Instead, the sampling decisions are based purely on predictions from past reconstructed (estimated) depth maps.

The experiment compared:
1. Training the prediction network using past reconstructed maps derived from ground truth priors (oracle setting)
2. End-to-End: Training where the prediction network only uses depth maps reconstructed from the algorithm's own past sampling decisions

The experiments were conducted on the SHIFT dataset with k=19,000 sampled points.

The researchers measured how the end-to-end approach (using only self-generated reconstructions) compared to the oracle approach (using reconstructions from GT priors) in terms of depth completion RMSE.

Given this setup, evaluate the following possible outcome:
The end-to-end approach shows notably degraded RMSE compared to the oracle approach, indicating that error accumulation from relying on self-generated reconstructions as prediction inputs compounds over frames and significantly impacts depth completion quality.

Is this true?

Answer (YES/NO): NO